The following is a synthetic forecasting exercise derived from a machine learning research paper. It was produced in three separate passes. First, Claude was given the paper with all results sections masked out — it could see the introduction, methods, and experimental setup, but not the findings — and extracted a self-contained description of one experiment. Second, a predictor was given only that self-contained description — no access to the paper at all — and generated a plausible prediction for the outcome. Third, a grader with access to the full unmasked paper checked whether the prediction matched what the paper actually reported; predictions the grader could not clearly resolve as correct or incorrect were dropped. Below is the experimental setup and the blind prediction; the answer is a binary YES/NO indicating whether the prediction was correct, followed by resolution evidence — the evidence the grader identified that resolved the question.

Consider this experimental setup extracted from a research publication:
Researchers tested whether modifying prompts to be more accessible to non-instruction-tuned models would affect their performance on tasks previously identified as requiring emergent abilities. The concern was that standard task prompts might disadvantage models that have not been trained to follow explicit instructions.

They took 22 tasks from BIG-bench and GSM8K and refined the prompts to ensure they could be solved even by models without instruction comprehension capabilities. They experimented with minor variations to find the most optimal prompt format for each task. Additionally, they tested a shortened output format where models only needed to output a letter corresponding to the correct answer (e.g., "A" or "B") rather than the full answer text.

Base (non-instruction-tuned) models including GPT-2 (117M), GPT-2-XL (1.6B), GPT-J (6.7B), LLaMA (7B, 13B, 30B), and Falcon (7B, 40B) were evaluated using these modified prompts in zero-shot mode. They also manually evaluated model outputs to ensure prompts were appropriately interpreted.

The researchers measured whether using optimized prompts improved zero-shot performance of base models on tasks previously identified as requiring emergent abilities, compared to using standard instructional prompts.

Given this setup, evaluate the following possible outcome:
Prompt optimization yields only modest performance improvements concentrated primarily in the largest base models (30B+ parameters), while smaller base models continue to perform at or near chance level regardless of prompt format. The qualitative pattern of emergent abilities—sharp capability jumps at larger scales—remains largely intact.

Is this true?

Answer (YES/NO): NO